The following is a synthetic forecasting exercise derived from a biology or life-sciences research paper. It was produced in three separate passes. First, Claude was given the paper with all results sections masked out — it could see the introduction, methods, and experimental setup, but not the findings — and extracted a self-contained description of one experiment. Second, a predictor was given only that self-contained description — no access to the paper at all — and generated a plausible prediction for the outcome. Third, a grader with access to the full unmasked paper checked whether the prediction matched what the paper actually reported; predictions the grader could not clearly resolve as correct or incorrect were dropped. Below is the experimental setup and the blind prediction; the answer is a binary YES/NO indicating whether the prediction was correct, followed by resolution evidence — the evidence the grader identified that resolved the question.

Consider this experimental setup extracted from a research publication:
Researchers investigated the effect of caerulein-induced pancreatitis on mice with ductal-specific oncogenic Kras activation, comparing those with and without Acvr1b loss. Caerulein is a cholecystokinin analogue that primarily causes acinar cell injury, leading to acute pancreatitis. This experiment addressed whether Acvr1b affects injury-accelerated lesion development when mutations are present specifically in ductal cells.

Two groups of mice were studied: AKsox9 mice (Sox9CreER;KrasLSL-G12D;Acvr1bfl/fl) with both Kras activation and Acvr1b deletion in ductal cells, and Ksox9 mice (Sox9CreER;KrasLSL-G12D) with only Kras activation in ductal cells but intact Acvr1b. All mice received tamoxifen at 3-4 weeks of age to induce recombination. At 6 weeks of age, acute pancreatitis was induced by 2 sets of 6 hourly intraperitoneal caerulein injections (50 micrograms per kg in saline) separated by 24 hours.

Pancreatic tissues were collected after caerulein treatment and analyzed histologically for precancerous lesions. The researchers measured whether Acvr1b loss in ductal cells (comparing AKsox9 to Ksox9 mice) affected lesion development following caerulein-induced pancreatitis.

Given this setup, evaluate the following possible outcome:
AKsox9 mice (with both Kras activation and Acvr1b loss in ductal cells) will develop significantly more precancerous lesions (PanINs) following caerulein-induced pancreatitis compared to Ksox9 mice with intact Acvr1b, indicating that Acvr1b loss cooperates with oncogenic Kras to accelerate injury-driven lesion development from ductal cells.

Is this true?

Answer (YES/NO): NO